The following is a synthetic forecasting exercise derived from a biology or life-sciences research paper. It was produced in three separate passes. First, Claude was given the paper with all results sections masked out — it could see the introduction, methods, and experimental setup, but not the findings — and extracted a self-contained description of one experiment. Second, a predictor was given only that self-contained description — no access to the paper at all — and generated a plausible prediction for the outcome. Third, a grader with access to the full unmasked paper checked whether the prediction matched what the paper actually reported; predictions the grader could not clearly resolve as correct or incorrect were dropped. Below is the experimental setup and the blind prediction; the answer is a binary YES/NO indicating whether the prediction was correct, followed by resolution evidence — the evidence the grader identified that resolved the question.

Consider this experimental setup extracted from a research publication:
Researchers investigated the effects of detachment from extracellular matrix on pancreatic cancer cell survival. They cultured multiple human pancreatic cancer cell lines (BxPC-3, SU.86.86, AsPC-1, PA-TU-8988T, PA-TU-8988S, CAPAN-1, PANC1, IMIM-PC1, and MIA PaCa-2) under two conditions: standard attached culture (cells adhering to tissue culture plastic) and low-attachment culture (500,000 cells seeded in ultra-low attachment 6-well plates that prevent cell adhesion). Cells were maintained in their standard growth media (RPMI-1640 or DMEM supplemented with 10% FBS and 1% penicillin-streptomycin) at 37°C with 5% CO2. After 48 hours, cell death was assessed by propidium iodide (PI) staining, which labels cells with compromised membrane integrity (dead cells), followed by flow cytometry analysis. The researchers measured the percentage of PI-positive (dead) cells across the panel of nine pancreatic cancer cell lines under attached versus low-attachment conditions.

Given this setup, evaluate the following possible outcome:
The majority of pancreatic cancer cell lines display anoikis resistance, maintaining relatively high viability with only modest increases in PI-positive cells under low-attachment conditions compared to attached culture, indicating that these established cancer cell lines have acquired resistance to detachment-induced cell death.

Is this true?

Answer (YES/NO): NO